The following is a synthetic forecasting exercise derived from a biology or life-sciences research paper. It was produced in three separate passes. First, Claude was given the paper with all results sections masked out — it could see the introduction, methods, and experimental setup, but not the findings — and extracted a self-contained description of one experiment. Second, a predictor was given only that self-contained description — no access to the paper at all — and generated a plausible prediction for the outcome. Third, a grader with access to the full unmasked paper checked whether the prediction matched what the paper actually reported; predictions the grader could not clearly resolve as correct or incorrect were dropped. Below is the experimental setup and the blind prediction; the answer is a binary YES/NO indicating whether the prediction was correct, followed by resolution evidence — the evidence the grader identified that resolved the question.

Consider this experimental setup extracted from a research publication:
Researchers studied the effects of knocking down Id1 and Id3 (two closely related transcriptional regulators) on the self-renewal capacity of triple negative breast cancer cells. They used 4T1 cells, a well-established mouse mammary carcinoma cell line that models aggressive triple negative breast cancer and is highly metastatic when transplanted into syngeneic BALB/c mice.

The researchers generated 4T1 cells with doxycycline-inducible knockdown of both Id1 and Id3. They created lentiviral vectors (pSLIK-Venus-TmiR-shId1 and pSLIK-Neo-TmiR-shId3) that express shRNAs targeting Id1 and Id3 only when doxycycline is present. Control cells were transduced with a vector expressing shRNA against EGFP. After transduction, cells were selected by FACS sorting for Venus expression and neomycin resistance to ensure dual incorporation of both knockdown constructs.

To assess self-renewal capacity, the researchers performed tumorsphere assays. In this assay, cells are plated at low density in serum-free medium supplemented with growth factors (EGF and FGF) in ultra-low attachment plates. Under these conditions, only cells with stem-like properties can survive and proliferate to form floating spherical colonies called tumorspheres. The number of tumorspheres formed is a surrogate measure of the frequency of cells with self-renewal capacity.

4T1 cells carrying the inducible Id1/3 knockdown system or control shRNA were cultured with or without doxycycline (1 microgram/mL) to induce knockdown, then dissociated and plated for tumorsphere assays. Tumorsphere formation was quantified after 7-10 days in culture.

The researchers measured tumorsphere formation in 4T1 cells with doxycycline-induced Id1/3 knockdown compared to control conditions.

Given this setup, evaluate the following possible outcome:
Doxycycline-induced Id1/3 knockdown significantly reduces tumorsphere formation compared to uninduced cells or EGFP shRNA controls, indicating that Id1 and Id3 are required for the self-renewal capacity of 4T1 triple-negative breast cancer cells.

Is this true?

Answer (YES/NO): YES